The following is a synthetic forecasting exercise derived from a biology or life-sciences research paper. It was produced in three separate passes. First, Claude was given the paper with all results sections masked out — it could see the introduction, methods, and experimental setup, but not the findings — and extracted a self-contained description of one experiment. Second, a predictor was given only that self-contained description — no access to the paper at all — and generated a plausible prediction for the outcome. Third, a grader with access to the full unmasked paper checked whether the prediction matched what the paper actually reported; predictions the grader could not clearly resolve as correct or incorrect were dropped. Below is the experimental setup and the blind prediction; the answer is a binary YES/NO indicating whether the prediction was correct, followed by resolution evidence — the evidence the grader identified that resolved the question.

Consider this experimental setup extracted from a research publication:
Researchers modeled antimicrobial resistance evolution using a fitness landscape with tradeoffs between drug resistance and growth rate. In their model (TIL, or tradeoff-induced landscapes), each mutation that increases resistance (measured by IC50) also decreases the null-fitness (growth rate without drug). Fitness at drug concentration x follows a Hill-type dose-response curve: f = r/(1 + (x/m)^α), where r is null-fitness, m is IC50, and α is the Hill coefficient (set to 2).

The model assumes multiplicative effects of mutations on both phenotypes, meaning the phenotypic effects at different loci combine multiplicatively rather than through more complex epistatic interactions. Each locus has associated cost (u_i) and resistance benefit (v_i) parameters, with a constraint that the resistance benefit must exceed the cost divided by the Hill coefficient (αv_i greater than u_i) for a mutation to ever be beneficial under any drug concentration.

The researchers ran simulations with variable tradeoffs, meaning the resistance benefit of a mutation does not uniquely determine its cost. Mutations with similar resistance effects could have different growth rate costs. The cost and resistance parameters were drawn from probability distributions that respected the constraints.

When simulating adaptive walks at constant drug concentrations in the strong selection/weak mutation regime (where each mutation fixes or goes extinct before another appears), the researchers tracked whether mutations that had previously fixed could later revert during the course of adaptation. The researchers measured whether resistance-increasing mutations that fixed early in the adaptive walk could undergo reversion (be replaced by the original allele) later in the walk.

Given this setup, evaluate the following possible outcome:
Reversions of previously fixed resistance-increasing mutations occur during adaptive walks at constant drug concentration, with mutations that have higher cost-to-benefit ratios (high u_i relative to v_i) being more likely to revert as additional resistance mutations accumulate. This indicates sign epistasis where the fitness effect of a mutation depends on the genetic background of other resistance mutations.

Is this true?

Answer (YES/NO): YES